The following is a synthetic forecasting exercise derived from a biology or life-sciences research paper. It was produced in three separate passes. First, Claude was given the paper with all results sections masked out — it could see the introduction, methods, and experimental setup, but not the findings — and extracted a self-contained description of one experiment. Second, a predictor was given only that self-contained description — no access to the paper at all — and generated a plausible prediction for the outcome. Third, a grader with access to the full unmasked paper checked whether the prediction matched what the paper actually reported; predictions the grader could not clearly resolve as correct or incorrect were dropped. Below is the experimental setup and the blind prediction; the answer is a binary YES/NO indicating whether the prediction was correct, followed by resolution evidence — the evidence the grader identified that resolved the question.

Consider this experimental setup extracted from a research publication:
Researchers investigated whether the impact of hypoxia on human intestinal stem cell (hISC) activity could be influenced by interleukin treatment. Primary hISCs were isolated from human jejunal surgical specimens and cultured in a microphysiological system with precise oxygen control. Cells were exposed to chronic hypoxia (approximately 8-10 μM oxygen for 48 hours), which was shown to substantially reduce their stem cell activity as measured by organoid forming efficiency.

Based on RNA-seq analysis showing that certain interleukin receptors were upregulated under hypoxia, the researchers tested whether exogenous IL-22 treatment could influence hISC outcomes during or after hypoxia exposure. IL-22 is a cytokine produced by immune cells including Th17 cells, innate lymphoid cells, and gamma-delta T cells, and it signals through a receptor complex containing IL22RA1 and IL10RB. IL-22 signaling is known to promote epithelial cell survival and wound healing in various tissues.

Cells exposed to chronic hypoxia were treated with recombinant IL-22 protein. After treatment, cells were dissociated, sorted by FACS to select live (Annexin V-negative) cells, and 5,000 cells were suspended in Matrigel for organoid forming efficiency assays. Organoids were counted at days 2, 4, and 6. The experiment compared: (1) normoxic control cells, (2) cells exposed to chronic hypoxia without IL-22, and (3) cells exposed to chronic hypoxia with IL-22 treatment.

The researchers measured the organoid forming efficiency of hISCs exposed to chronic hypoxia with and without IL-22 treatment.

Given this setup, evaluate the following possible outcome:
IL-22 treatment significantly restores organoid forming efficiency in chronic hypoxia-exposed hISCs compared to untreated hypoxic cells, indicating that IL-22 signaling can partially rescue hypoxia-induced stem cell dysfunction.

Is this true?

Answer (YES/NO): NO